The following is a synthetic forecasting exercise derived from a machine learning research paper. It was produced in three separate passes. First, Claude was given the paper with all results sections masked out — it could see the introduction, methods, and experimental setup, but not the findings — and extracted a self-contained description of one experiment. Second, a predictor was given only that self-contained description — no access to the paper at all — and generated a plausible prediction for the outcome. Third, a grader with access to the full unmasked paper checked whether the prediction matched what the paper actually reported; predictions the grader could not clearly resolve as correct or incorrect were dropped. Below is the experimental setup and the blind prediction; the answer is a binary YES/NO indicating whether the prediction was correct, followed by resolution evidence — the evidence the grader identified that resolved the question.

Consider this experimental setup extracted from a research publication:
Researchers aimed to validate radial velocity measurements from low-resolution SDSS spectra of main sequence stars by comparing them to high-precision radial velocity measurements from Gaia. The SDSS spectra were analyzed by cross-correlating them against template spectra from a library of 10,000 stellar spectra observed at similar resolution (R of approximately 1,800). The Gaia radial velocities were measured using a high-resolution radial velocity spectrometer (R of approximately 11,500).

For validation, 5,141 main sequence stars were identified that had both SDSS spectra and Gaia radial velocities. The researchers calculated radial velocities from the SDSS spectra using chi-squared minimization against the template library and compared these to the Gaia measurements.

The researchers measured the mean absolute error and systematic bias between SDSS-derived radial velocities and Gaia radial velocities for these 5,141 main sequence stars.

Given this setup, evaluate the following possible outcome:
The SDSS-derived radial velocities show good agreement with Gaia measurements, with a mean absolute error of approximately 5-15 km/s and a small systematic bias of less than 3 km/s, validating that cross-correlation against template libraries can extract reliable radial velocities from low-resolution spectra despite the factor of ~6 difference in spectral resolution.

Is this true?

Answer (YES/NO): YES